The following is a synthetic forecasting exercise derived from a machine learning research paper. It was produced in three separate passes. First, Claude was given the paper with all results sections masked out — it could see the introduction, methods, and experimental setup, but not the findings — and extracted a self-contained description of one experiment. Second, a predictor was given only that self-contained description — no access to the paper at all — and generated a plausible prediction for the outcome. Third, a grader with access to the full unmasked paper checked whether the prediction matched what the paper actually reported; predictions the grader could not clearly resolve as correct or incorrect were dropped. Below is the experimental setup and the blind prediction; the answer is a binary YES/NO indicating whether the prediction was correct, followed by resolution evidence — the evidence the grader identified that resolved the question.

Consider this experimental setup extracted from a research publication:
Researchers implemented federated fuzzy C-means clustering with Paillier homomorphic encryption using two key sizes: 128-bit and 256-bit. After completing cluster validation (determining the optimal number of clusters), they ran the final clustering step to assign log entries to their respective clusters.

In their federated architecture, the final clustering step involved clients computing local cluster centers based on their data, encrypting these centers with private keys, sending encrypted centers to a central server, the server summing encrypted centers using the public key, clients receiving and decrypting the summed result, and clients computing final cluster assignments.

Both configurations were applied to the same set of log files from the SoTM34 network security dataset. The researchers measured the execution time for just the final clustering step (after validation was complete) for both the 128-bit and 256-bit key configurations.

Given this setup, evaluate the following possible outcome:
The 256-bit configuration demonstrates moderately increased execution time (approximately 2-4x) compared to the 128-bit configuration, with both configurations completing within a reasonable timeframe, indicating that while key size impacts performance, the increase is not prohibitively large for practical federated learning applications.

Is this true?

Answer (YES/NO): NO